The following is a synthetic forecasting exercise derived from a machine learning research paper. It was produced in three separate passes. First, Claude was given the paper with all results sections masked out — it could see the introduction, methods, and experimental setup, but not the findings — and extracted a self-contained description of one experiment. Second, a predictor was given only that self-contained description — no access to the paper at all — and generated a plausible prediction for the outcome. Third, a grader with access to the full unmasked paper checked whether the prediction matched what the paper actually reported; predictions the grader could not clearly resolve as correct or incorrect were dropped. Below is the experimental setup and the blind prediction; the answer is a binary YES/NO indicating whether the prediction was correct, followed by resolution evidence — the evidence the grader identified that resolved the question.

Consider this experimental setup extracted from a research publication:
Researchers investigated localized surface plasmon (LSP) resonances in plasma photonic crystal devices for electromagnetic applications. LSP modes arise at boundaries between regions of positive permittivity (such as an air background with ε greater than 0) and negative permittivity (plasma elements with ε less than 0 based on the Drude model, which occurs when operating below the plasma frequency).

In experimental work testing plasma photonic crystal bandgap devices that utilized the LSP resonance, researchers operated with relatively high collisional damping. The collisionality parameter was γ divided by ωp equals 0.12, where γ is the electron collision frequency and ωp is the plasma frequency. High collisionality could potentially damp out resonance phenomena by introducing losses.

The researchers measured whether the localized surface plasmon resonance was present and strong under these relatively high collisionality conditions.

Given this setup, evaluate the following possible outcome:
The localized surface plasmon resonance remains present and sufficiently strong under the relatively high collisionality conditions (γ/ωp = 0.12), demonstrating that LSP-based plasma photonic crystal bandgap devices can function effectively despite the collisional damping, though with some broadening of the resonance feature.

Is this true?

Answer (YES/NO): NO